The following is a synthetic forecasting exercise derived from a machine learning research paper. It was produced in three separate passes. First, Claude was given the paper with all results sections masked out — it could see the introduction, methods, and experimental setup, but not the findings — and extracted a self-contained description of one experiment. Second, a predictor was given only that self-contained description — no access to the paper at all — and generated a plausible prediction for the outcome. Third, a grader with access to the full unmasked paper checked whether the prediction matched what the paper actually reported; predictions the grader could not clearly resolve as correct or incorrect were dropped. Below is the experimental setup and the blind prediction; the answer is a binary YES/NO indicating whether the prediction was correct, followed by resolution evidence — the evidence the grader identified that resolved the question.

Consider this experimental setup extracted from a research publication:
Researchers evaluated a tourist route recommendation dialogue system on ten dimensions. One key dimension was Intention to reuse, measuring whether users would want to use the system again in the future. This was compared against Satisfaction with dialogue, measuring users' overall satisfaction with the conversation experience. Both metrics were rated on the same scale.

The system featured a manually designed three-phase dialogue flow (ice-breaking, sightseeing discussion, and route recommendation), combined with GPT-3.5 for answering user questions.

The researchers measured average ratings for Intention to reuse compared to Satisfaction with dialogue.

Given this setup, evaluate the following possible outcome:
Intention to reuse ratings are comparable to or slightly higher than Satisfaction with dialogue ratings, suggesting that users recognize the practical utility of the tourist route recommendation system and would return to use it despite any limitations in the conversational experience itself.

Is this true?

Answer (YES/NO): YES